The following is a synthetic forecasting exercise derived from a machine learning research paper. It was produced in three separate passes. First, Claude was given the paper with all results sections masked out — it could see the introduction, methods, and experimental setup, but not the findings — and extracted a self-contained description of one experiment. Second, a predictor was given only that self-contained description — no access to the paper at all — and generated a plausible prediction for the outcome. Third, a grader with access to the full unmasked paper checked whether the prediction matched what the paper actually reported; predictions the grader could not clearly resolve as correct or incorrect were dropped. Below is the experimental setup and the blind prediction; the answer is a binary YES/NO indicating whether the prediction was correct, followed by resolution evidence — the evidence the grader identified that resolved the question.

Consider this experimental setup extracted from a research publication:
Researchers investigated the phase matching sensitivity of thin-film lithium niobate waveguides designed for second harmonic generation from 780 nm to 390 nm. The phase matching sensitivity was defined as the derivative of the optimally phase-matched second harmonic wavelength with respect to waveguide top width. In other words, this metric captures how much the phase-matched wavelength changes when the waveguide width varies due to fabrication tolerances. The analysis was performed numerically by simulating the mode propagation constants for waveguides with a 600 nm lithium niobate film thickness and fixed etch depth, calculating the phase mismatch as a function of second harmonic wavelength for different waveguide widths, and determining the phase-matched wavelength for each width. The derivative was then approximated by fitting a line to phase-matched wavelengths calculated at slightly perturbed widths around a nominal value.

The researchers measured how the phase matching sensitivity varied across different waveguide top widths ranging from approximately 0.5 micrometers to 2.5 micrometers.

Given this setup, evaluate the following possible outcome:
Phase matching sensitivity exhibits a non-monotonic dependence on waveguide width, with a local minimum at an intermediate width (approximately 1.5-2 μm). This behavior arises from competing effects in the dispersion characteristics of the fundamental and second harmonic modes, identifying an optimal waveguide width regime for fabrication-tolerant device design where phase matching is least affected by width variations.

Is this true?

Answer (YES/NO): YES